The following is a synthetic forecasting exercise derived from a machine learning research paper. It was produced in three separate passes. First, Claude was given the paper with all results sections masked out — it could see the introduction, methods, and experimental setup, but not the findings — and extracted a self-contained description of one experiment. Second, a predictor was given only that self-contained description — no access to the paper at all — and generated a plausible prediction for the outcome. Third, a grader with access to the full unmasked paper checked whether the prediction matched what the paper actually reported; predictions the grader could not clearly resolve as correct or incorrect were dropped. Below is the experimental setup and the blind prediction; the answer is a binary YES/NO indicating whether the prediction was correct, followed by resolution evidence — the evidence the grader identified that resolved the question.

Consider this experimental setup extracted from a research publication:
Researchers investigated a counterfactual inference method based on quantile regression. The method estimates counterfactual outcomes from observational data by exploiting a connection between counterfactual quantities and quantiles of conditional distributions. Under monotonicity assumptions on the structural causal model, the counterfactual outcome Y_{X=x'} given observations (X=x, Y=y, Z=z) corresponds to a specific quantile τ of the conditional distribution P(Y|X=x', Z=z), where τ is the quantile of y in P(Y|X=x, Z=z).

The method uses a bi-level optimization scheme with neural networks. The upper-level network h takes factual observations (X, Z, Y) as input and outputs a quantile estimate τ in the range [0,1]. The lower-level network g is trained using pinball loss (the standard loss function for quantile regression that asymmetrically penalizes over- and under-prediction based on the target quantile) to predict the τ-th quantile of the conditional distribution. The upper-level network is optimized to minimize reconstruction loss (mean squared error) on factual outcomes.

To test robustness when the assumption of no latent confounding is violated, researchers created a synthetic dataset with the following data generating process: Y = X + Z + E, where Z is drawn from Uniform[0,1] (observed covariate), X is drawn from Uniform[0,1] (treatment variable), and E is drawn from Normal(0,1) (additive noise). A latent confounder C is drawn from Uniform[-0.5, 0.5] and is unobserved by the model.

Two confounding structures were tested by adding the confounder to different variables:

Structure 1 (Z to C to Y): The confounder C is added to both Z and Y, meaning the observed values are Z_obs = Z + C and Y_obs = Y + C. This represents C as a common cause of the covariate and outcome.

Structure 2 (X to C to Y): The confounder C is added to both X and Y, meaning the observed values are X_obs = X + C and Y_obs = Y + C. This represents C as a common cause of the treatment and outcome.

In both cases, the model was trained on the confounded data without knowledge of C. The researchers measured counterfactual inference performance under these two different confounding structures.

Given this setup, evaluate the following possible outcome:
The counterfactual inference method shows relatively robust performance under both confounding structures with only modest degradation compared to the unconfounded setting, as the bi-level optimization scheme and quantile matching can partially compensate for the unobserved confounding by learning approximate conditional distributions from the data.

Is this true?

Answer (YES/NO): NO